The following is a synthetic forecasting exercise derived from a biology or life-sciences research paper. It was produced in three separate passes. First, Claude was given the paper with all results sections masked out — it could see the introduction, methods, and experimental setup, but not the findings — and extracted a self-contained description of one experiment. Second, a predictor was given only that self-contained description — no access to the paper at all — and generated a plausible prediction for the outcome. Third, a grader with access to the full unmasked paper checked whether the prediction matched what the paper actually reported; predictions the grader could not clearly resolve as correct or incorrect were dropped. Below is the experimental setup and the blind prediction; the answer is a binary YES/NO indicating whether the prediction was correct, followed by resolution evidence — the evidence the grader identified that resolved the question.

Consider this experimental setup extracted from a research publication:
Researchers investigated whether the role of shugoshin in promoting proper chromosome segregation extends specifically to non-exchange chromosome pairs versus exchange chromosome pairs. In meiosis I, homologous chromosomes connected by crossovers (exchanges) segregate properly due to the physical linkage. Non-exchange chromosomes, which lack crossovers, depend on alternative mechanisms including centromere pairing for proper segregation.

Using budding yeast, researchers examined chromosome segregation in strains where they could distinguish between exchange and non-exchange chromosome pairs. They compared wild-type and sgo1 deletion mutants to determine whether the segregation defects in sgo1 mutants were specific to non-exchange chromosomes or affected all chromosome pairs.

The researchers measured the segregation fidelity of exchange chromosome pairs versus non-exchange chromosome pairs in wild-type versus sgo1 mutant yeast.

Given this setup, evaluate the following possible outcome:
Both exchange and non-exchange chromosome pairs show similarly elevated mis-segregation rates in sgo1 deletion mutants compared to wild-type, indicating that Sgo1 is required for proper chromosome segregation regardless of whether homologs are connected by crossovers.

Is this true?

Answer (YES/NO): NO